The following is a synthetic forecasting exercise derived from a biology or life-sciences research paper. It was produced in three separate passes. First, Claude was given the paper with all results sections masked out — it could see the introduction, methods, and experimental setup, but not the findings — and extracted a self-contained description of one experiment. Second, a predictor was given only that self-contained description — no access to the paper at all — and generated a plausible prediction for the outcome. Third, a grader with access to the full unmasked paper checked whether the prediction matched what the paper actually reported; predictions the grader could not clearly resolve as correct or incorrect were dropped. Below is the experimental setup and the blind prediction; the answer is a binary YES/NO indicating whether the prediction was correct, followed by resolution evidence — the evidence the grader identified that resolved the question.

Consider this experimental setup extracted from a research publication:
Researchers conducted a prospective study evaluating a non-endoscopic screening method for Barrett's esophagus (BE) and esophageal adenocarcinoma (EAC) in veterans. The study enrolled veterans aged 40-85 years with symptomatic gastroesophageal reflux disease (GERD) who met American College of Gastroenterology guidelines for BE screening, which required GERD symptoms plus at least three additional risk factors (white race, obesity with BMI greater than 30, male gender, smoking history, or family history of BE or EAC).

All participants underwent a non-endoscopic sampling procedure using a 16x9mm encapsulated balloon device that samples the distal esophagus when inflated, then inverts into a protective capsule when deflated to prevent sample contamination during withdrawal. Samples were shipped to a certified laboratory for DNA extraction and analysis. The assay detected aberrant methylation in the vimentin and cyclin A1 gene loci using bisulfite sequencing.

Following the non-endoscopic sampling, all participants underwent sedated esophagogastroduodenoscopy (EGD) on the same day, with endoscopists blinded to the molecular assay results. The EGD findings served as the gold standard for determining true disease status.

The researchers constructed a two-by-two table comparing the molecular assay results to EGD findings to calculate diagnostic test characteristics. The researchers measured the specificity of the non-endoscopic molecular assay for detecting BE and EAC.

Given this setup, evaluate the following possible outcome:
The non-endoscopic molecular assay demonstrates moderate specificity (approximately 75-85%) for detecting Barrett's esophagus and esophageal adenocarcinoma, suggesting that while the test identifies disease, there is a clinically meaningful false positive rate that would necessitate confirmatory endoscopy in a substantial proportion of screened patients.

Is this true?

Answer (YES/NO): NO